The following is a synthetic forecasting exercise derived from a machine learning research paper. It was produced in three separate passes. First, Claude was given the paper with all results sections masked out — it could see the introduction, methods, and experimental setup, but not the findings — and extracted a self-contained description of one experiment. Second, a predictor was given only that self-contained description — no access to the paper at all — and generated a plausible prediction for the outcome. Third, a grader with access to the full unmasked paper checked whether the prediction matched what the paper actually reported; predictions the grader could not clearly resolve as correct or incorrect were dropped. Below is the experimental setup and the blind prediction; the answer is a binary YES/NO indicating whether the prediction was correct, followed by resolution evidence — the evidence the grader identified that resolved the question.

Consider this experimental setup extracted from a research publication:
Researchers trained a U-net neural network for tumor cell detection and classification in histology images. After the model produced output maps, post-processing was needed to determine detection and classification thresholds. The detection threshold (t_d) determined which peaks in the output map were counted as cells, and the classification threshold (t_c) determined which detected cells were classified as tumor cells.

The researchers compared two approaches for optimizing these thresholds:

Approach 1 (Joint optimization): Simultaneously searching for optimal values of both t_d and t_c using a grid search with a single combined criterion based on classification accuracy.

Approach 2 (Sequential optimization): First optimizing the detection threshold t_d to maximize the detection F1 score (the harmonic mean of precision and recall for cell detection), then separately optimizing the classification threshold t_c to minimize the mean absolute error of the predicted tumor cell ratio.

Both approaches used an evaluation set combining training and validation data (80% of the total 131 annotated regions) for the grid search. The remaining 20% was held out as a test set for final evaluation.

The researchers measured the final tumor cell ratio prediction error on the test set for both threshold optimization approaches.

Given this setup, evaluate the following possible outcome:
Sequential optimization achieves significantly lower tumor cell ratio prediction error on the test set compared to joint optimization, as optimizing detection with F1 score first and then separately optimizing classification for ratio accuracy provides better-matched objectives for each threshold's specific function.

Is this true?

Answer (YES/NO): YES